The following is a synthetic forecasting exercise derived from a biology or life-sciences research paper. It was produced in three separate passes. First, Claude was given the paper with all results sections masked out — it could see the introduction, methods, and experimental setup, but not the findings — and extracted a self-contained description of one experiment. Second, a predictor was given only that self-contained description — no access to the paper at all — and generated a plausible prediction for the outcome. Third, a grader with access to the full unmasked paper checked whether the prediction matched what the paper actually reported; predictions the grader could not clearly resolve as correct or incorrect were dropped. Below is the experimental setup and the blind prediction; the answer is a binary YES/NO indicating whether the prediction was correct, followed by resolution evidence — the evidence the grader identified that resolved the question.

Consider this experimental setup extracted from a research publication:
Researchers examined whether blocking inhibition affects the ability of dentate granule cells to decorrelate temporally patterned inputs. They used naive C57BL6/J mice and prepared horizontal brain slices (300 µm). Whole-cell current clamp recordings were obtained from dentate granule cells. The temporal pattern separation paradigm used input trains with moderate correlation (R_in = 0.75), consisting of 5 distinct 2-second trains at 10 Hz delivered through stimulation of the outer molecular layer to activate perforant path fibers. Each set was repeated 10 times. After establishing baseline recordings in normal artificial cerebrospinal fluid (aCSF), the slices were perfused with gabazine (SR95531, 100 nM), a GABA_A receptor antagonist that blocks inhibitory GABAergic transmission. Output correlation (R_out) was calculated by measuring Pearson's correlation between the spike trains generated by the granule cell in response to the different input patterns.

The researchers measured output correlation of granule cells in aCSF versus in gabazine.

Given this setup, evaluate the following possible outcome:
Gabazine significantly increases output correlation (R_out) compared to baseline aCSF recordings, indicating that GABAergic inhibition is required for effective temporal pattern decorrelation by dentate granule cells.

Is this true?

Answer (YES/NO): YES